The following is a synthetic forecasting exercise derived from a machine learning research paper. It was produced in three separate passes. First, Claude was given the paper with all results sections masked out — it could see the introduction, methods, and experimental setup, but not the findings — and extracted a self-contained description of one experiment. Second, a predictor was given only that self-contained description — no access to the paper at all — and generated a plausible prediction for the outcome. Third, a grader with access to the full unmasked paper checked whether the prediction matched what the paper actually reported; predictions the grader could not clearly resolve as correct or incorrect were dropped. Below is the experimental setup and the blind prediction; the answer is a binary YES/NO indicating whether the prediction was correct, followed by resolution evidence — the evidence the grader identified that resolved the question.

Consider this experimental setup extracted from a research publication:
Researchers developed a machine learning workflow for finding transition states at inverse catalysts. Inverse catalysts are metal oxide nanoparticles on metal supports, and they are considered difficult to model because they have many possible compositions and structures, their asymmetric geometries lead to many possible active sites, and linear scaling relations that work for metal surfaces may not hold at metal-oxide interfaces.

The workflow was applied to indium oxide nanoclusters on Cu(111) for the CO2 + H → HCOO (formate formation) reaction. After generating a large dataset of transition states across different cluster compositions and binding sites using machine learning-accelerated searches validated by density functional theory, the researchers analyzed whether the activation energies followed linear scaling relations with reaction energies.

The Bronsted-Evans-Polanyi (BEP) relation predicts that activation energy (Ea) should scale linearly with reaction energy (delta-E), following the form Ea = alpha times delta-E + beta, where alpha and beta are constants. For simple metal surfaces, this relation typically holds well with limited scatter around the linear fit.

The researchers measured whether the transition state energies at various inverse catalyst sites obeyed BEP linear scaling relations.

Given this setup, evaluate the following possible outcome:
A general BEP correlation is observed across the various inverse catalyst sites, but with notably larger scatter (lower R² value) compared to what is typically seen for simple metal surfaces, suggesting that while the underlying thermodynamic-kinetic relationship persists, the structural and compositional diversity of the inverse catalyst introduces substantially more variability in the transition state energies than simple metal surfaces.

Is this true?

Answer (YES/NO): NO